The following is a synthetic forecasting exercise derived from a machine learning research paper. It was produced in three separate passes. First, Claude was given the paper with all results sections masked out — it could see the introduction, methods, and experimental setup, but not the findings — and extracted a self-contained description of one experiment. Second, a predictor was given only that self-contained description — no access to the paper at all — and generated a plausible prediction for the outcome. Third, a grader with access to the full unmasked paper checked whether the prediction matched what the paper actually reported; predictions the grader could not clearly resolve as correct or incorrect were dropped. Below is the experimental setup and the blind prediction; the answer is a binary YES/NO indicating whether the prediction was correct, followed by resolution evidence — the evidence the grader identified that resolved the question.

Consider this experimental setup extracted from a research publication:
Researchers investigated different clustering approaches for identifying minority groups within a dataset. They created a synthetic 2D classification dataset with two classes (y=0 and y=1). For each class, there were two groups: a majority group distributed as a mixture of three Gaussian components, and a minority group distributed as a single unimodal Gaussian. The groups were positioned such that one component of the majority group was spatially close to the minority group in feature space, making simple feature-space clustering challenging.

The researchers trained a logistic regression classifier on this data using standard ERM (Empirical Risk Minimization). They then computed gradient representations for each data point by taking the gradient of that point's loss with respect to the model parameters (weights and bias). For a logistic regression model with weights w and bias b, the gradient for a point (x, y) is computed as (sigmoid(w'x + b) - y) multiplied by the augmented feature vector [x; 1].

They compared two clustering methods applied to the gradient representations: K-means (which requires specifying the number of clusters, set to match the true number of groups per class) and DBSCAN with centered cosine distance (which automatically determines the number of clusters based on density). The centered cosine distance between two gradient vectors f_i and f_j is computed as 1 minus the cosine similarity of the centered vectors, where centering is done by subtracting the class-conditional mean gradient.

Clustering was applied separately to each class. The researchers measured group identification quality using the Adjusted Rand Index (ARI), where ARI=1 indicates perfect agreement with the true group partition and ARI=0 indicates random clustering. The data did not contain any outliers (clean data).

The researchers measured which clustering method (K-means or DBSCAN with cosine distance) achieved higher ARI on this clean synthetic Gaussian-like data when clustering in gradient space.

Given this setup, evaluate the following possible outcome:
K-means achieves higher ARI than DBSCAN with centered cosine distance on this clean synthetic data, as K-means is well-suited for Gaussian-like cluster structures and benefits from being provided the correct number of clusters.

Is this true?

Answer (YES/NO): YES